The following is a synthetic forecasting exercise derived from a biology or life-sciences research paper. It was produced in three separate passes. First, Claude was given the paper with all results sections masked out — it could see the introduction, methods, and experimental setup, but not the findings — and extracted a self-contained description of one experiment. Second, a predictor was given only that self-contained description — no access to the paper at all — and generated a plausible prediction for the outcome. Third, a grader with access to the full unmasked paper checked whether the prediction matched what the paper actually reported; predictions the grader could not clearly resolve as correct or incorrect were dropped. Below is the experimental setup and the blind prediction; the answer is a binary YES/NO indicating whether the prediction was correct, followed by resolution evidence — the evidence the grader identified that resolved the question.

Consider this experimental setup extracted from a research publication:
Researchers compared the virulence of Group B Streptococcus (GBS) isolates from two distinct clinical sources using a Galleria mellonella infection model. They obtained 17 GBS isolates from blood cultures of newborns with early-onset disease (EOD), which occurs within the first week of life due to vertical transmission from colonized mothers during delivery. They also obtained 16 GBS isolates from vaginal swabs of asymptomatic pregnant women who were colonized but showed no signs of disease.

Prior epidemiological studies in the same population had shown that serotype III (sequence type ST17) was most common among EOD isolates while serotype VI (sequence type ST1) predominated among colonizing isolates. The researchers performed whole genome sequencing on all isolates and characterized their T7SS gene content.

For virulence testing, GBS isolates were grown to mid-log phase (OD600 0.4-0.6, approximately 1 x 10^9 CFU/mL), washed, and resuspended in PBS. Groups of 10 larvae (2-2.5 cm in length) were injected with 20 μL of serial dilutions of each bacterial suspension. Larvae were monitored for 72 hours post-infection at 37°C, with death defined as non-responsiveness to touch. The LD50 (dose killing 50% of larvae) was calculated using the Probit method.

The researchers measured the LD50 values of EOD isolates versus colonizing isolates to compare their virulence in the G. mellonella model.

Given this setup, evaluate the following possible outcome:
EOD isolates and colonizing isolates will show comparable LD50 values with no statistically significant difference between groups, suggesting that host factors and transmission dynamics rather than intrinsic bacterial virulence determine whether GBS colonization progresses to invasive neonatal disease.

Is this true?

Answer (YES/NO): NO